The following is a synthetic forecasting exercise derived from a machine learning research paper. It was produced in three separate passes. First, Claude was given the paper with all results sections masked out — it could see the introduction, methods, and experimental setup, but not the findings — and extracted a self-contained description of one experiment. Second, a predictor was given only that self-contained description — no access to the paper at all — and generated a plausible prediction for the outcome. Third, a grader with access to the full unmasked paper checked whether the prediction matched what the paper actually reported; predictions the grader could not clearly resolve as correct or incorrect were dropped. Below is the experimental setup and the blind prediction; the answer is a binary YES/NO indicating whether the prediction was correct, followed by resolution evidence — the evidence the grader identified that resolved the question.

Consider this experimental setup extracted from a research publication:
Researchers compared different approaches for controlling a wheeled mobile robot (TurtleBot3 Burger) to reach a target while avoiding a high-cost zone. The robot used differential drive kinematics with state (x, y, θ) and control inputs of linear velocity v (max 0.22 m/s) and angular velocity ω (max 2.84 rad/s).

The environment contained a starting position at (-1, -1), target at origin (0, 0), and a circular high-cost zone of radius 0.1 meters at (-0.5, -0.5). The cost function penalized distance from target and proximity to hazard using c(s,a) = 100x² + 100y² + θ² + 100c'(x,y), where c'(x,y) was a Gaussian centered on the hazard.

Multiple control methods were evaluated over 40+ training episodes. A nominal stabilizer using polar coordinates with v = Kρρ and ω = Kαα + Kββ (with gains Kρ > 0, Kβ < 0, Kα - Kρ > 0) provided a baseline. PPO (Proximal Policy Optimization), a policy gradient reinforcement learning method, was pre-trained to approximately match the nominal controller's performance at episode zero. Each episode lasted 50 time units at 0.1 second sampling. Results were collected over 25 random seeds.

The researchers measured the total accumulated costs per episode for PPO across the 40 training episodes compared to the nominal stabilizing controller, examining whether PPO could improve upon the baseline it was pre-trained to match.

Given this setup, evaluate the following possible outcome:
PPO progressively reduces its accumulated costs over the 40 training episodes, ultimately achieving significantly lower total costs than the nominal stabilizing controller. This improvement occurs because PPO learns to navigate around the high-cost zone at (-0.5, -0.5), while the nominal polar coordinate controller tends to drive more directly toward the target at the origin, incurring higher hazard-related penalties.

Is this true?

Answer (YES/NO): NO